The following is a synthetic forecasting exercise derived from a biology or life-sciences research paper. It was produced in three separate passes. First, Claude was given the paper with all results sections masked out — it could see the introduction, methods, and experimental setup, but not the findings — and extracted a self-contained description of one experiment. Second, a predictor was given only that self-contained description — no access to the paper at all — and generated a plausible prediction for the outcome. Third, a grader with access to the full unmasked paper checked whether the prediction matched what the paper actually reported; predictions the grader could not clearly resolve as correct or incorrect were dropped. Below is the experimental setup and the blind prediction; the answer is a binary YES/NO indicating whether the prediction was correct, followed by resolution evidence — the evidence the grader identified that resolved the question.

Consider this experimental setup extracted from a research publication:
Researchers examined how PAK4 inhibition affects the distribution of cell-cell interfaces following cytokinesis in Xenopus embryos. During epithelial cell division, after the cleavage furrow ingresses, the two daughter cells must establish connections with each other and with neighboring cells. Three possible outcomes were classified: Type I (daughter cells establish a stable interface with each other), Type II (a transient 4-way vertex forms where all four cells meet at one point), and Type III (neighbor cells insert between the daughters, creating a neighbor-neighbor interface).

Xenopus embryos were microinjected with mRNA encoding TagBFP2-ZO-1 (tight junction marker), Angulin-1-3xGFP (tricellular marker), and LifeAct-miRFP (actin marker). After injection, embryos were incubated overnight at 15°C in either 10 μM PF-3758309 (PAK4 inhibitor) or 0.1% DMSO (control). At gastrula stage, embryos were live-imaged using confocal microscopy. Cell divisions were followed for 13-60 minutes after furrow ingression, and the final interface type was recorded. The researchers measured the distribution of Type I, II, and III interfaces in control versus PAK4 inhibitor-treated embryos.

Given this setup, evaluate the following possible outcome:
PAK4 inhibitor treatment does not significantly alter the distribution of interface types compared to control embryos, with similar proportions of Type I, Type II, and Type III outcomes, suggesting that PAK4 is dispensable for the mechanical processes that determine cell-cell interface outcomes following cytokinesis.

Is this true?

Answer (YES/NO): NO